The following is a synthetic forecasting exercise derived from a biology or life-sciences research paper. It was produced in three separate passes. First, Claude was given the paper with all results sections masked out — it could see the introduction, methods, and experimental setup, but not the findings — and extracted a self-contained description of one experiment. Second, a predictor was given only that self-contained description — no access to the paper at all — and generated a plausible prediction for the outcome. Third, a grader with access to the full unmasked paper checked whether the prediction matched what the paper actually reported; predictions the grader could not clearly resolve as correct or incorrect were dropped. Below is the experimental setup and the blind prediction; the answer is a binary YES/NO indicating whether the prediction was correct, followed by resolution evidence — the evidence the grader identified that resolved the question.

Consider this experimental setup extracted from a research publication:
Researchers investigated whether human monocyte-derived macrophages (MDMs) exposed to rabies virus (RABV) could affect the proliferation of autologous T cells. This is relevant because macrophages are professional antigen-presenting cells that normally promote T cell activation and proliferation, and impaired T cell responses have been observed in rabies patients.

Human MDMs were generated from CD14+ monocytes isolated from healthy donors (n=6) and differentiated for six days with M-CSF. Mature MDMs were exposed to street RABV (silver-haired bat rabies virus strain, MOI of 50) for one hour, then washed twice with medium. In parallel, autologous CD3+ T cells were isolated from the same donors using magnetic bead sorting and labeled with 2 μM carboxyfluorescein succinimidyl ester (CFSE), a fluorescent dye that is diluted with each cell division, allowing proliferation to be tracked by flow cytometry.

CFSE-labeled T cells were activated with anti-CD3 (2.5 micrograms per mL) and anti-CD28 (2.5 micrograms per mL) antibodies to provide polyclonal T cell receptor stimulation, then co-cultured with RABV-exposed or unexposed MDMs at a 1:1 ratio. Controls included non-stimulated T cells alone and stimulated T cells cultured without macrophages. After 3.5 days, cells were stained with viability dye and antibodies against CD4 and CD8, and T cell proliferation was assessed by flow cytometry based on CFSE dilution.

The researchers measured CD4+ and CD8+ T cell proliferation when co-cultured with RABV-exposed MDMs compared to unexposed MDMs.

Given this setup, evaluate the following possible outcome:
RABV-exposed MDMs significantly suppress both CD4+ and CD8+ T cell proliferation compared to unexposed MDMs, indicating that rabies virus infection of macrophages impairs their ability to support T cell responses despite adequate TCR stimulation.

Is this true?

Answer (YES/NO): NO